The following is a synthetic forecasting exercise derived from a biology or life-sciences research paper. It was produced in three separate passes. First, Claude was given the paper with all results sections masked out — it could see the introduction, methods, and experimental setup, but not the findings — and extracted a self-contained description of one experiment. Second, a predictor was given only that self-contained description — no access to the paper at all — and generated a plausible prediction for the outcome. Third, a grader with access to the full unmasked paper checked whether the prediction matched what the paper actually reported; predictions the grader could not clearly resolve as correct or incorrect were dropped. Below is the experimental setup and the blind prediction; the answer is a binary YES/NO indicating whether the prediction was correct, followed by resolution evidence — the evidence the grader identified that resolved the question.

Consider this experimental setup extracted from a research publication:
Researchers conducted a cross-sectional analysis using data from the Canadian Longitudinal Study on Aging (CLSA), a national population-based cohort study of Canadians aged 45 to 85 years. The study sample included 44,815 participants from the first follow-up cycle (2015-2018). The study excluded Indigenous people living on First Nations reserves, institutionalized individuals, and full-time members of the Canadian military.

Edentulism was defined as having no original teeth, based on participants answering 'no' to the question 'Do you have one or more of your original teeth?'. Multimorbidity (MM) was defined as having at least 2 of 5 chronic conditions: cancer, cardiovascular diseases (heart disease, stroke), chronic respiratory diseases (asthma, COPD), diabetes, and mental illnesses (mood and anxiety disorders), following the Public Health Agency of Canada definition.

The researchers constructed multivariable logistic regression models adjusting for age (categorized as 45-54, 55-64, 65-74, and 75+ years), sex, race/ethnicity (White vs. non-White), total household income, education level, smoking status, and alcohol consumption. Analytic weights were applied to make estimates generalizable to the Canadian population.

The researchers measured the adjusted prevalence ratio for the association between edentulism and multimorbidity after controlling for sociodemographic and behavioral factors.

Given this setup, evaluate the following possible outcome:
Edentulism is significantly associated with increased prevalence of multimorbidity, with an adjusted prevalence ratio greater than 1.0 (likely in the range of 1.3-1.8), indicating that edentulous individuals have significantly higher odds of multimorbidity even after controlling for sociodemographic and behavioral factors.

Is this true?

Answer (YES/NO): YES